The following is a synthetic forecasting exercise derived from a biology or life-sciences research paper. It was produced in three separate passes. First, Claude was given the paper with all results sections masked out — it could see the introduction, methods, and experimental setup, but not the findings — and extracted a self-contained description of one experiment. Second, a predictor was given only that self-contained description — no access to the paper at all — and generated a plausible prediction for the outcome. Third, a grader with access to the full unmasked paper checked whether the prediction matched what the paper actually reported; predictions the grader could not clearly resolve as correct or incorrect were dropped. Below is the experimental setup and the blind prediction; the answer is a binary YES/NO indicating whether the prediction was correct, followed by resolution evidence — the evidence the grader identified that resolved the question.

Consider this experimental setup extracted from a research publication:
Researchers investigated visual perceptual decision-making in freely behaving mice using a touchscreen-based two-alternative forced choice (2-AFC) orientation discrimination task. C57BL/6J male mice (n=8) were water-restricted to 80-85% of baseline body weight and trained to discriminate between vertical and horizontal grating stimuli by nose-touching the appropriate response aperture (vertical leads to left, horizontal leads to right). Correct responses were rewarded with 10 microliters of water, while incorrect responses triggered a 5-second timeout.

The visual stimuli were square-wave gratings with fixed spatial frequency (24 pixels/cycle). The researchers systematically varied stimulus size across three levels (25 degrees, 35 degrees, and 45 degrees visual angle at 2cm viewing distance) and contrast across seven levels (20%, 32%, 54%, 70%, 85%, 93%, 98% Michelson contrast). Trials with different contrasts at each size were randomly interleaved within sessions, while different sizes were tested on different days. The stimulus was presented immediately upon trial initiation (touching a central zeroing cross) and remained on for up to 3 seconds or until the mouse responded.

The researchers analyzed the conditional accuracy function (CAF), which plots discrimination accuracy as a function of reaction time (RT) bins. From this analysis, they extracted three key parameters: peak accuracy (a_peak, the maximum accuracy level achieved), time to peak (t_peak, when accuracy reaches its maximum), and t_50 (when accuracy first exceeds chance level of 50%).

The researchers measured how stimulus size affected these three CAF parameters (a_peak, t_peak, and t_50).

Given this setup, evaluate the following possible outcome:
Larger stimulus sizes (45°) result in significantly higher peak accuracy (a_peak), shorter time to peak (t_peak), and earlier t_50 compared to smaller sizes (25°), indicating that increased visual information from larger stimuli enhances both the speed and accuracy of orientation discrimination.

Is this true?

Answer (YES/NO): NO